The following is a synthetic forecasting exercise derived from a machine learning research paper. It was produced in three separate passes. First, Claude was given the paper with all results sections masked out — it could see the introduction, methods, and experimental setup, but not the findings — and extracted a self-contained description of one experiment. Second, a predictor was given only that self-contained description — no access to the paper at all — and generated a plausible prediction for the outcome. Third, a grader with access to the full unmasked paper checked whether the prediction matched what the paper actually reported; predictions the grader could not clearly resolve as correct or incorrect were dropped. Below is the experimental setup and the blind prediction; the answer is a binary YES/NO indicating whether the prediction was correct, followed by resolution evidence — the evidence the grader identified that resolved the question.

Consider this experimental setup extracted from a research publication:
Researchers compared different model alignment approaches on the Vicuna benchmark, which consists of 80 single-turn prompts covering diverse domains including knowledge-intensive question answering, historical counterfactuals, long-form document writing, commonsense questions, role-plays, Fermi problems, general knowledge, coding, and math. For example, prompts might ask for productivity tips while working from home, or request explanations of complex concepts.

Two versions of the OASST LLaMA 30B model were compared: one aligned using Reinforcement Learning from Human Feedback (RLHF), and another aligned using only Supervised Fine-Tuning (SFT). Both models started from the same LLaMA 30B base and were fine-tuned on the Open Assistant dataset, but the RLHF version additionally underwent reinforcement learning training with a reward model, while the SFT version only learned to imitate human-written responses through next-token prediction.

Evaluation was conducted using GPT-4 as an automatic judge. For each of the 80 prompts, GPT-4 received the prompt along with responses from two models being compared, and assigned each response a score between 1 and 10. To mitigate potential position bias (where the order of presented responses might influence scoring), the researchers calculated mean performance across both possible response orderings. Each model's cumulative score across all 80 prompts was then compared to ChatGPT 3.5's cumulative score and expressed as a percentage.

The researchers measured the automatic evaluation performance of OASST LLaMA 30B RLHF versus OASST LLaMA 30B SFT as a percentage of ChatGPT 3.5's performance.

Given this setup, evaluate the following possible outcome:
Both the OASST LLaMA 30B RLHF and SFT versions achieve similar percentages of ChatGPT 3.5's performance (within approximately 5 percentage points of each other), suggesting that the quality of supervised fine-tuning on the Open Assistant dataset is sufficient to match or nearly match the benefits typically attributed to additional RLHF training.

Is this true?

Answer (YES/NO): YES